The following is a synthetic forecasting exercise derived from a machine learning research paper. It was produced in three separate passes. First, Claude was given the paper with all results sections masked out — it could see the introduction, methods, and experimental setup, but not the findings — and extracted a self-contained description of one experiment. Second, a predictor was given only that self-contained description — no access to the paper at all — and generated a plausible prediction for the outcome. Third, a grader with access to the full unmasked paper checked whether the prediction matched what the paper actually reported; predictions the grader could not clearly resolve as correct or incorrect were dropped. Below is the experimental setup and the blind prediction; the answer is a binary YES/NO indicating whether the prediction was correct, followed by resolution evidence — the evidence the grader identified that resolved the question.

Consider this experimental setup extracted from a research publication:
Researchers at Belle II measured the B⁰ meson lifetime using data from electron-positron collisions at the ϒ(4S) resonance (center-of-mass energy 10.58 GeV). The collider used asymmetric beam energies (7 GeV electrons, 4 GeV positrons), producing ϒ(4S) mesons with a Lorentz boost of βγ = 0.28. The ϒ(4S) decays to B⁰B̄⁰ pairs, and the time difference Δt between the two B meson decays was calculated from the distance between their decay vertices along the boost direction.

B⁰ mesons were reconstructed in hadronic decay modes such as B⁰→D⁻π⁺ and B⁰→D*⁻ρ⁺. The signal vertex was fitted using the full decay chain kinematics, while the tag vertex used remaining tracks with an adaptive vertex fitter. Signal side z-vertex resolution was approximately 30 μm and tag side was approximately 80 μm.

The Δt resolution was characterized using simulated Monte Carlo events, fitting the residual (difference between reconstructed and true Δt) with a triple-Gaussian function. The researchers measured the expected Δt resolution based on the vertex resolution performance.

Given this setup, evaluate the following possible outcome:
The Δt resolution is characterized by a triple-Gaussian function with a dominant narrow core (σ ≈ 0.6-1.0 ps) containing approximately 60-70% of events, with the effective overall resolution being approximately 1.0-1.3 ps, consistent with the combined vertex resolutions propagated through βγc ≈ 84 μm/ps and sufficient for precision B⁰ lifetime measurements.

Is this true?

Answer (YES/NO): NO